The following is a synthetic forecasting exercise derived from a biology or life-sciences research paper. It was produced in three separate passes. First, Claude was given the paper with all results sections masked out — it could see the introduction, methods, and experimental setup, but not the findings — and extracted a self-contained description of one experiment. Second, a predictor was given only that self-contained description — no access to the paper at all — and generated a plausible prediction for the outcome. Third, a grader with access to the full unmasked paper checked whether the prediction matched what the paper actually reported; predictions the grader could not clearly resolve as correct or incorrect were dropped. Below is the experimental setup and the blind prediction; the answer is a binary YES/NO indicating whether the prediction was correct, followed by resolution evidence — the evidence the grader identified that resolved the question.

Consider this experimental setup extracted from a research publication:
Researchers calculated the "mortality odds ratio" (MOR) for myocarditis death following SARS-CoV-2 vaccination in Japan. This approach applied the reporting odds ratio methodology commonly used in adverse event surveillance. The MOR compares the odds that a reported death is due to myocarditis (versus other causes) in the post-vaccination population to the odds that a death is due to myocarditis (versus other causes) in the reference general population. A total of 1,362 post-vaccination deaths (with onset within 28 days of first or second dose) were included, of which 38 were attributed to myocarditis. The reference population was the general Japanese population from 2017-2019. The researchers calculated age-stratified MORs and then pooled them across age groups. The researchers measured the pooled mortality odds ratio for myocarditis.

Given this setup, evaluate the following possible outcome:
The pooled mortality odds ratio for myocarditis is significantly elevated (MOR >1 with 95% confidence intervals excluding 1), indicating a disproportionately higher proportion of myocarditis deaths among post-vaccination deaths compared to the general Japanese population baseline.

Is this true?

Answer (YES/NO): YES